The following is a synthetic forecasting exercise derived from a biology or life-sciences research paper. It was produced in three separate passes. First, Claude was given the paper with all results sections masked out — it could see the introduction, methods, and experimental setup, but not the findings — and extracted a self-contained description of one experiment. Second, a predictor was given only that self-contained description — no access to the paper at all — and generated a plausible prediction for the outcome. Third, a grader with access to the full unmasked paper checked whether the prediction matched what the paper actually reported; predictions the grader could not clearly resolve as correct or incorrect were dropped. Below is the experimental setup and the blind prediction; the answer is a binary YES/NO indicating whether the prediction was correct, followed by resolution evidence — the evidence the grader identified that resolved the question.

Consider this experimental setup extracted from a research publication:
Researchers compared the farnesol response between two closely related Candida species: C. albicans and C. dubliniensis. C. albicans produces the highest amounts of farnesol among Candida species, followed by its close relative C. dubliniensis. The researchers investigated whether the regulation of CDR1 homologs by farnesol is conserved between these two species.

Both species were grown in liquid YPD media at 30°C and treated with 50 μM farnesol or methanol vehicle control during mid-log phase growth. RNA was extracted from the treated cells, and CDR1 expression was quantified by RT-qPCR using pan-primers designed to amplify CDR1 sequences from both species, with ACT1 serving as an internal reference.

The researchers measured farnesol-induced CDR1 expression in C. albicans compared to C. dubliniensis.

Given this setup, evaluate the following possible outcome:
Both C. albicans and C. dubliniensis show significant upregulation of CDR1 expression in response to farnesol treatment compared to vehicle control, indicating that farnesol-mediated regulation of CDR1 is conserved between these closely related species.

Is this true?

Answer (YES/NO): YES